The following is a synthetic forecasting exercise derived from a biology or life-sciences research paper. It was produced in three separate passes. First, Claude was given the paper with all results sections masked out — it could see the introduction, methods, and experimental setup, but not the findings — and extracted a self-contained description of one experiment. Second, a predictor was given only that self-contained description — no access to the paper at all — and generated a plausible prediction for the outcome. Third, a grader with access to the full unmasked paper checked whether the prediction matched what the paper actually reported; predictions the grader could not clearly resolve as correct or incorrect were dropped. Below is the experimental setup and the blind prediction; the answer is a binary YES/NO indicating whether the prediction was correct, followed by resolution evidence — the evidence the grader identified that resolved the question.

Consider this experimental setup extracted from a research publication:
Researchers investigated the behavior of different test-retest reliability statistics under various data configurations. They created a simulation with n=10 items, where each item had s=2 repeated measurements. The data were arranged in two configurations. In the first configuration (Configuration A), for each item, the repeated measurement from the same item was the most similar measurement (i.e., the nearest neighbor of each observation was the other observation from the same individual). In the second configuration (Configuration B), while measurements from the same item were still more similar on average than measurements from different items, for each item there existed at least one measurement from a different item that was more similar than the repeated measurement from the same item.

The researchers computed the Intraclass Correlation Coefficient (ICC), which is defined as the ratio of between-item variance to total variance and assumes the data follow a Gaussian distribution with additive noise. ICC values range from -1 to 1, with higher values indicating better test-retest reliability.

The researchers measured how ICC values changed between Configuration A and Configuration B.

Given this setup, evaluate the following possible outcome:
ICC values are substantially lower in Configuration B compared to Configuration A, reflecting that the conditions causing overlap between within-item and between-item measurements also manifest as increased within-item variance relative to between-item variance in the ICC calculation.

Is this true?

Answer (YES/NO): NO